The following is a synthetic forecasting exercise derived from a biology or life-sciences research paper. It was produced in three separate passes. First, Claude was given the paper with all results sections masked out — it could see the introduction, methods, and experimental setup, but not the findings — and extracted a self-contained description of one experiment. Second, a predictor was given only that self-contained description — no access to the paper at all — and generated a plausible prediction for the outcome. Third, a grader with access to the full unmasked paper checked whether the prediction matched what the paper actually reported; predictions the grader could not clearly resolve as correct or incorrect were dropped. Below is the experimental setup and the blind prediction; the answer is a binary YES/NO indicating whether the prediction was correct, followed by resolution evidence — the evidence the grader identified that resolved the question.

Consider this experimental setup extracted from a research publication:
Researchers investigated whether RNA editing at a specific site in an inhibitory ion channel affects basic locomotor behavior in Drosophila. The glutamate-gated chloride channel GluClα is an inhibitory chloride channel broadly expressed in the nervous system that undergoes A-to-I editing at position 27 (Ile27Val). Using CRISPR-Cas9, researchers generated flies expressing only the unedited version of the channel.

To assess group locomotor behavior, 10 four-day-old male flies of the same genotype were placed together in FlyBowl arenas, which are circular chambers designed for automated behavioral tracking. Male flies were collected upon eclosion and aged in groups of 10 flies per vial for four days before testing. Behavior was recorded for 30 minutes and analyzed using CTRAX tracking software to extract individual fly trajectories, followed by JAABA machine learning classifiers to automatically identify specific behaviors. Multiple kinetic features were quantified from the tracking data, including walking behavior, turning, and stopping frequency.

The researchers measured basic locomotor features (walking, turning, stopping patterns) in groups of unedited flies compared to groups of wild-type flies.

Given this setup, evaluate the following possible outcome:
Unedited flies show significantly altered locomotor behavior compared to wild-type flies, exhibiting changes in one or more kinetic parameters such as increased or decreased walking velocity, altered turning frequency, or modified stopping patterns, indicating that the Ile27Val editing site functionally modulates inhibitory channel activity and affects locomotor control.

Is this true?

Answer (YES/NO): NO